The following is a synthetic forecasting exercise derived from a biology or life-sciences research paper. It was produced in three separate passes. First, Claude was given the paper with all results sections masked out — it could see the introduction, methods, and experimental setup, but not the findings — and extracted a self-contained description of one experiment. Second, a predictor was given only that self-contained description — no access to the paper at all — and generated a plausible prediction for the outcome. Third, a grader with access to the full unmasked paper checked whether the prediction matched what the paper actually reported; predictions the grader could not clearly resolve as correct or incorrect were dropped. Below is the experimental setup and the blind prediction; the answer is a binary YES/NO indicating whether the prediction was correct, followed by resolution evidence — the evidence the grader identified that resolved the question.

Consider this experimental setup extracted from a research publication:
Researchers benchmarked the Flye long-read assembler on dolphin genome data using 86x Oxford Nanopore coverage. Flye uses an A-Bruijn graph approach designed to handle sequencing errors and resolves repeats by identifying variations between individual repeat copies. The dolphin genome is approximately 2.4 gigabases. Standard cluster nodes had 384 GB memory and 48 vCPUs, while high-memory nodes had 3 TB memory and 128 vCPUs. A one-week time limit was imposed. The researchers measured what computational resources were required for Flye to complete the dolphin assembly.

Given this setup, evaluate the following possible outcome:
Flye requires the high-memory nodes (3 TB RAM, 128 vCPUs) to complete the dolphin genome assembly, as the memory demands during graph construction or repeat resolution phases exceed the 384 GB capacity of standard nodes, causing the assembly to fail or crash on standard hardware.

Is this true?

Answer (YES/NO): NO